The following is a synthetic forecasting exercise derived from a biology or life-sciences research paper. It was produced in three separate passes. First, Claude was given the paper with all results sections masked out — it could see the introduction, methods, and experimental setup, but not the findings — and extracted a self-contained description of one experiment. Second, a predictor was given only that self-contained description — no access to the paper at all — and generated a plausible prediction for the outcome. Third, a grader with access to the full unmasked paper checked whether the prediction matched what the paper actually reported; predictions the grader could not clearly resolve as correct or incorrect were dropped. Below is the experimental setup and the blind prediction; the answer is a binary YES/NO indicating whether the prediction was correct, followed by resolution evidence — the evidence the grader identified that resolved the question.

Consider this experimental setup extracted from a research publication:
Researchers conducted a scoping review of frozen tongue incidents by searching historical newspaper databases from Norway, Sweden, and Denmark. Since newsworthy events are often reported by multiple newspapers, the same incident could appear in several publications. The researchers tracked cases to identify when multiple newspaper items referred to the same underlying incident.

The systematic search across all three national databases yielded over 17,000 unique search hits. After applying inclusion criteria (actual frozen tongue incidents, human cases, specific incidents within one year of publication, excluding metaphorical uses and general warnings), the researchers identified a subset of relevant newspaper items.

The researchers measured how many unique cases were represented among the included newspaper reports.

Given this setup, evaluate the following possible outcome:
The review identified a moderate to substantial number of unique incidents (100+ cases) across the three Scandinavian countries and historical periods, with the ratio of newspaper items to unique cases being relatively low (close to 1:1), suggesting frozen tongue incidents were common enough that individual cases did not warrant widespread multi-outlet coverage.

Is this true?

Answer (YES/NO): NO